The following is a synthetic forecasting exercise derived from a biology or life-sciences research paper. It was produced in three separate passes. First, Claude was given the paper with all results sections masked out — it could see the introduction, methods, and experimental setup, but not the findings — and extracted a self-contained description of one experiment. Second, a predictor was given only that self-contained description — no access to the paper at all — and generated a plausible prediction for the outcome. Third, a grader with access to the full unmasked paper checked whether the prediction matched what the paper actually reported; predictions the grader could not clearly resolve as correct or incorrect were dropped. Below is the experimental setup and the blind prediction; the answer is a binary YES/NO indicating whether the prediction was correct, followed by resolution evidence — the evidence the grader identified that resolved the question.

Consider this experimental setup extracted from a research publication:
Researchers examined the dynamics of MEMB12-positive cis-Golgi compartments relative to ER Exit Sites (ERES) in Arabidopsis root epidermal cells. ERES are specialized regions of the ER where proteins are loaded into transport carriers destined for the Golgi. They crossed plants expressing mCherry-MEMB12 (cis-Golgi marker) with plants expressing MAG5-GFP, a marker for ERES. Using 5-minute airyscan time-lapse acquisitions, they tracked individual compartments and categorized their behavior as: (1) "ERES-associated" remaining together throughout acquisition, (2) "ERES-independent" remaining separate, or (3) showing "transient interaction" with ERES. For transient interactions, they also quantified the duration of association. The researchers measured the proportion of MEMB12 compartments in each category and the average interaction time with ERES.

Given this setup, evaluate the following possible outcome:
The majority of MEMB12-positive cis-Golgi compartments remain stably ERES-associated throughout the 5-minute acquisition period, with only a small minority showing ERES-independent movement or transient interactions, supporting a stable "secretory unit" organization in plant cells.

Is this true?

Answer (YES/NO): NO